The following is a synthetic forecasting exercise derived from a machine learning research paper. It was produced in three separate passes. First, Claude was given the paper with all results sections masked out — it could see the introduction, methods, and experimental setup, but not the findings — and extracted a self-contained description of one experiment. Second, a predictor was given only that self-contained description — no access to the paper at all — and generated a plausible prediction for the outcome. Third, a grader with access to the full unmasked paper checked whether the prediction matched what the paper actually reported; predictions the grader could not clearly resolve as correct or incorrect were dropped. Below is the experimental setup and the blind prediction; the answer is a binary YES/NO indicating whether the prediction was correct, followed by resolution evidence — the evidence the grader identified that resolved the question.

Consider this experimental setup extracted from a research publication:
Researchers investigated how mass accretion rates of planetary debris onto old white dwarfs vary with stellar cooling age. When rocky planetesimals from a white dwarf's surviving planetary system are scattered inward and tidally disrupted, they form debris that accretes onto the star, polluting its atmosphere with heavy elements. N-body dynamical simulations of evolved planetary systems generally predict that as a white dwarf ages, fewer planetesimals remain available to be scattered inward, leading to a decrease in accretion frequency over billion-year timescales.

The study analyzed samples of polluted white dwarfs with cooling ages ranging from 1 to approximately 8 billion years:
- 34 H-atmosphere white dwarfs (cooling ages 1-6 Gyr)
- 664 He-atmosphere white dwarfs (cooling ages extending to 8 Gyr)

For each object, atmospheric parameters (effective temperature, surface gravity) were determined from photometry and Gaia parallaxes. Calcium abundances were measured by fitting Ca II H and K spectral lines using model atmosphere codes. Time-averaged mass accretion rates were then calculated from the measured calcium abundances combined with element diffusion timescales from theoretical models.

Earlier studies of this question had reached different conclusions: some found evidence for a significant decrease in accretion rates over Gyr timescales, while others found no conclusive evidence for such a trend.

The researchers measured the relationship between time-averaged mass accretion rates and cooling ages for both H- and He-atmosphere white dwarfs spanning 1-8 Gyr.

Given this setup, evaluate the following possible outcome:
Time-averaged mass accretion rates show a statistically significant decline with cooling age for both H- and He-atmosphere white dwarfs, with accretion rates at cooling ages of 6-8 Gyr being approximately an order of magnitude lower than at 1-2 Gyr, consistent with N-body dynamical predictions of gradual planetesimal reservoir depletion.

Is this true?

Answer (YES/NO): NO